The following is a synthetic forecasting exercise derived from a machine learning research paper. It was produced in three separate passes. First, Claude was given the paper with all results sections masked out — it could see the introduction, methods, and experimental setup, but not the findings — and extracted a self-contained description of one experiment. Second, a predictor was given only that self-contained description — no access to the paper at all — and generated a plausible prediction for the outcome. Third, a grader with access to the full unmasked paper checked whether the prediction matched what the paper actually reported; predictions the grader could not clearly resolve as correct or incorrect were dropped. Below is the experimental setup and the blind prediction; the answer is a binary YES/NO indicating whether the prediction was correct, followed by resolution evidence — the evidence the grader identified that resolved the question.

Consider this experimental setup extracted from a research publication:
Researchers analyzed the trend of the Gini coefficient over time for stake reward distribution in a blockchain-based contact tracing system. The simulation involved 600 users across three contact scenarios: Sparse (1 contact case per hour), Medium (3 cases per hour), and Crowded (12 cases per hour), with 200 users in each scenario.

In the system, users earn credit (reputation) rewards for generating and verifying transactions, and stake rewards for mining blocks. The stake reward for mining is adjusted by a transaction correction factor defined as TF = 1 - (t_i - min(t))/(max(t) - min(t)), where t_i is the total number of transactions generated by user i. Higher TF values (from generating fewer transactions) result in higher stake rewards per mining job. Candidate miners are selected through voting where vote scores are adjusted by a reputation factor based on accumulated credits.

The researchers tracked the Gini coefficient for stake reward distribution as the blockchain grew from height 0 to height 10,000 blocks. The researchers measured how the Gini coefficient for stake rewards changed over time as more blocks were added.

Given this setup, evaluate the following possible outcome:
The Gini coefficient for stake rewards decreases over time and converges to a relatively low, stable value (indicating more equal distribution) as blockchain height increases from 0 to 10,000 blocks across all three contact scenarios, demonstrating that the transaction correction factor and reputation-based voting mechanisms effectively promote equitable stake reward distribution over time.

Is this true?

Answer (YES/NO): YES